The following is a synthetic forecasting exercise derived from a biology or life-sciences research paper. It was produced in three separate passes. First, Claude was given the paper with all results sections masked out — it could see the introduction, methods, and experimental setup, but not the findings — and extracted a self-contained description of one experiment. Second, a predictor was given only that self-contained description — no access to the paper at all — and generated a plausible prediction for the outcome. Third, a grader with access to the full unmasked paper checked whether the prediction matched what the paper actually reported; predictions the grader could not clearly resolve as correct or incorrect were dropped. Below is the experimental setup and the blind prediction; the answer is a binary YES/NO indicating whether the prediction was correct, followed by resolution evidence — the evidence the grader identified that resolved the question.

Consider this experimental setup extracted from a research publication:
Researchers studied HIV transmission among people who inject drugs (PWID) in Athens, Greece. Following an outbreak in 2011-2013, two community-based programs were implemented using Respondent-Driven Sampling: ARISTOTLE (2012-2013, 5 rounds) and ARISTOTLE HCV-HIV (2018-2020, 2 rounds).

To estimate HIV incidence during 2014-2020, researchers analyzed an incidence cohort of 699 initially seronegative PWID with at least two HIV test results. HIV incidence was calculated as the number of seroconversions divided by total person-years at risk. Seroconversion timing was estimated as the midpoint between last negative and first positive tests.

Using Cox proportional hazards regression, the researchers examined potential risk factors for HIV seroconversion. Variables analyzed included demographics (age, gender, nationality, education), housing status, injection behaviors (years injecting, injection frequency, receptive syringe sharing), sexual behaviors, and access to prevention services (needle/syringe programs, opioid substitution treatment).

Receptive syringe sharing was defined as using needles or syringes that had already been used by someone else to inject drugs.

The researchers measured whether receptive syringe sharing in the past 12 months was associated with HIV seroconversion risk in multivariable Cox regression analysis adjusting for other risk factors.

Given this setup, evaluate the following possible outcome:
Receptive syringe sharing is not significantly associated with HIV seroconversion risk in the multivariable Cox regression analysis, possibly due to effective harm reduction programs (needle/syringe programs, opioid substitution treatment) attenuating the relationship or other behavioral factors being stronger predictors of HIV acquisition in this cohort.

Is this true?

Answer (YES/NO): YES